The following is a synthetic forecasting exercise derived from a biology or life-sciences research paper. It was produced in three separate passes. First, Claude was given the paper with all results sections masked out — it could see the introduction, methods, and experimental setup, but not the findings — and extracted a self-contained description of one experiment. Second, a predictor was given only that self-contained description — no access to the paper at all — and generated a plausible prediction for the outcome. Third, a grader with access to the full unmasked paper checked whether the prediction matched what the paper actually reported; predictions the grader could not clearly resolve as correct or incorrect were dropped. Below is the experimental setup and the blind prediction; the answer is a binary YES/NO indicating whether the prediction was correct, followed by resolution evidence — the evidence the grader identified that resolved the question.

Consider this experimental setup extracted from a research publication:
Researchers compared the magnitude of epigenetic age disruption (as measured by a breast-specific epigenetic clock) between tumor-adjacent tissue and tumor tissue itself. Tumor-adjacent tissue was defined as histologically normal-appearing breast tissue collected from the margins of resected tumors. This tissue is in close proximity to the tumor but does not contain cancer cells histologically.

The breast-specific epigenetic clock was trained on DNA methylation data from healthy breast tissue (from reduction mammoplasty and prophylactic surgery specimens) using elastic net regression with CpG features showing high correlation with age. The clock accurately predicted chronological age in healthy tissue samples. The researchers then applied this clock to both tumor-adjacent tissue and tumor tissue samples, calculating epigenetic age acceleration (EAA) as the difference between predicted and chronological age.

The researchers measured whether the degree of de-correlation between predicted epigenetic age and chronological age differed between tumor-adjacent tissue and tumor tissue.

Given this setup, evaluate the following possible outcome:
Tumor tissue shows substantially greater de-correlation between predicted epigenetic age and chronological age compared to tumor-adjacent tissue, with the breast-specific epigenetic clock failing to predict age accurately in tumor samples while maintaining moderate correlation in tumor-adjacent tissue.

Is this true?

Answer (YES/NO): NO